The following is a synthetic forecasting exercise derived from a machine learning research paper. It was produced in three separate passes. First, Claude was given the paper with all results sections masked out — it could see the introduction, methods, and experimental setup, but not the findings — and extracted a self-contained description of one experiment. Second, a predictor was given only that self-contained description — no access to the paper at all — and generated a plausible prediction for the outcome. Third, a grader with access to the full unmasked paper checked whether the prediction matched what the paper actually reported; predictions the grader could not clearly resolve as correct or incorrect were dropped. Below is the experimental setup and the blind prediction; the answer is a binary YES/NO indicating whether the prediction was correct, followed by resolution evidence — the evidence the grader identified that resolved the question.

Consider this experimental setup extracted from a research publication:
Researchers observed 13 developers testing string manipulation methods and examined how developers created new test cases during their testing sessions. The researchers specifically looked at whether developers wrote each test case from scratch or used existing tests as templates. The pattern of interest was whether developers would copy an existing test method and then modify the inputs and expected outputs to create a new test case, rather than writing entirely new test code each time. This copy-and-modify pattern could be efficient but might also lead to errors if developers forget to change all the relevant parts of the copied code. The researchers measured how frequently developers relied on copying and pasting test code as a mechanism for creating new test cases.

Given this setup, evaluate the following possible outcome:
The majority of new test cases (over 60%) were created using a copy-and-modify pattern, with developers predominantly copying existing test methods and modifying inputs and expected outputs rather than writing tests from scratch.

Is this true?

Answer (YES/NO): YES